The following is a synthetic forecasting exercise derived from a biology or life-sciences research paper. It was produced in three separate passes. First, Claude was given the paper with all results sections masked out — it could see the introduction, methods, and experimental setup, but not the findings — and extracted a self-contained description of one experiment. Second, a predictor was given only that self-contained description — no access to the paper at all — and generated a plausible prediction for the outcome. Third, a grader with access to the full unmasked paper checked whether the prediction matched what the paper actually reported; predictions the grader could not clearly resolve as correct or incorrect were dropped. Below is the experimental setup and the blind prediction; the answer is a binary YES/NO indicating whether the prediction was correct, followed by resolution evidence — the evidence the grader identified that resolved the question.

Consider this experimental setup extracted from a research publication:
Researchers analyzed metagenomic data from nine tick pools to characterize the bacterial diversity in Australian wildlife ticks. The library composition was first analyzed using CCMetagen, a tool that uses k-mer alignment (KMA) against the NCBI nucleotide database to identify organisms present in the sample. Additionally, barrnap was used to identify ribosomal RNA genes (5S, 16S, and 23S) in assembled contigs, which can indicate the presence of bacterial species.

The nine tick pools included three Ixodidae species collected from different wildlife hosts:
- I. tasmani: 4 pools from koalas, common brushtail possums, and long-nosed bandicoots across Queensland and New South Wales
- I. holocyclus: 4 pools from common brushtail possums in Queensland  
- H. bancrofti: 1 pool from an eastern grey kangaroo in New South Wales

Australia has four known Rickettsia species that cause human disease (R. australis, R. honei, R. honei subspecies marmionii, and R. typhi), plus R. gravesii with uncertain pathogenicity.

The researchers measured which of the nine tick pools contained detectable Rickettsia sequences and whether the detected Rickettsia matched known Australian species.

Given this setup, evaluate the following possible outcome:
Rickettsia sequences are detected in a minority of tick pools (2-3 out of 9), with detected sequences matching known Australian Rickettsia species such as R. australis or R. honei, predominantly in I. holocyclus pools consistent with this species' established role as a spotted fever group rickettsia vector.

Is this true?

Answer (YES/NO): NO